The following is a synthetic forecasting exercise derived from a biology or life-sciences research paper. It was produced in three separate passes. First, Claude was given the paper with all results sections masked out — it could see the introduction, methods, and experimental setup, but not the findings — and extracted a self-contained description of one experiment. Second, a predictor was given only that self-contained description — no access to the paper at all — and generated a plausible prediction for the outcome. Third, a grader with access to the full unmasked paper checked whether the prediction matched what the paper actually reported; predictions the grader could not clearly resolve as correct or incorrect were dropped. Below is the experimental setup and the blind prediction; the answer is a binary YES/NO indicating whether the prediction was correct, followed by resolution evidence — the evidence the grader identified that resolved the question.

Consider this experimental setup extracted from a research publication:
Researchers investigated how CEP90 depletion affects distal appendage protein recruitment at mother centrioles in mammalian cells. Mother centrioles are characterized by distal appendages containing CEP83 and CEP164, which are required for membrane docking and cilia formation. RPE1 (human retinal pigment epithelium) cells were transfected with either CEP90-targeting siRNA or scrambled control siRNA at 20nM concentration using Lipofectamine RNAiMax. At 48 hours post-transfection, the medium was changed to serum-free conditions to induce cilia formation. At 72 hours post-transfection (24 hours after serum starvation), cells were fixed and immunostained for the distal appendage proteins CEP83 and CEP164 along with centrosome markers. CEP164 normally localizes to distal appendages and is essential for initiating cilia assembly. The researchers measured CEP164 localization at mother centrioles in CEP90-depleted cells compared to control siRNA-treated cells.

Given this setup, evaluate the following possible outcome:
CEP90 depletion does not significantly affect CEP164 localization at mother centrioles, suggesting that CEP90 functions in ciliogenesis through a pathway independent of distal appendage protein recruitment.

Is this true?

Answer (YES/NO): NO